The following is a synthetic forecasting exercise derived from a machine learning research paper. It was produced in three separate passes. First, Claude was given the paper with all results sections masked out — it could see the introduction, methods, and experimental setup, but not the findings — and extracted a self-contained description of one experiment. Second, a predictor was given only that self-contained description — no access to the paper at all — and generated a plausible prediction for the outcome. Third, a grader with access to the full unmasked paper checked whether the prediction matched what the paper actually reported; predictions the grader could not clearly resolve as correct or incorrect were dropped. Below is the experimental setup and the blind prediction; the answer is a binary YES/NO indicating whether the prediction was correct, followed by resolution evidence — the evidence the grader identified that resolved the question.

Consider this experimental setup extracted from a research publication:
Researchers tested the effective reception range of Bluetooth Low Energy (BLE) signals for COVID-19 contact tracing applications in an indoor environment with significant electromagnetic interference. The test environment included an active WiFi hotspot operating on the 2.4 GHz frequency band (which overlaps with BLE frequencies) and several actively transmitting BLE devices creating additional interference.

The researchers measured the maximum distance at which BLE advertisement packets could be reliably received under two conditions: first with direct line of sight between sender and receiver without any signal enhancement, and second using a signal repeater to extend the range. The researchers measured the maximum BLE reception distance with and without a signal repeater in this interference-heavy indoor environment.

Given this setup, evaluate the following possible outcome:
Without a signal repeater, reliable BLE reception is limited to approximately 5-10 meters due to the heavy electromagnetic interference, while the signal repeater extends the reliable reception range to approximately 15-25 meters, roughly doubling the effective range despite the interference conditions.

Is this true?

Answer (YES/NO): NO